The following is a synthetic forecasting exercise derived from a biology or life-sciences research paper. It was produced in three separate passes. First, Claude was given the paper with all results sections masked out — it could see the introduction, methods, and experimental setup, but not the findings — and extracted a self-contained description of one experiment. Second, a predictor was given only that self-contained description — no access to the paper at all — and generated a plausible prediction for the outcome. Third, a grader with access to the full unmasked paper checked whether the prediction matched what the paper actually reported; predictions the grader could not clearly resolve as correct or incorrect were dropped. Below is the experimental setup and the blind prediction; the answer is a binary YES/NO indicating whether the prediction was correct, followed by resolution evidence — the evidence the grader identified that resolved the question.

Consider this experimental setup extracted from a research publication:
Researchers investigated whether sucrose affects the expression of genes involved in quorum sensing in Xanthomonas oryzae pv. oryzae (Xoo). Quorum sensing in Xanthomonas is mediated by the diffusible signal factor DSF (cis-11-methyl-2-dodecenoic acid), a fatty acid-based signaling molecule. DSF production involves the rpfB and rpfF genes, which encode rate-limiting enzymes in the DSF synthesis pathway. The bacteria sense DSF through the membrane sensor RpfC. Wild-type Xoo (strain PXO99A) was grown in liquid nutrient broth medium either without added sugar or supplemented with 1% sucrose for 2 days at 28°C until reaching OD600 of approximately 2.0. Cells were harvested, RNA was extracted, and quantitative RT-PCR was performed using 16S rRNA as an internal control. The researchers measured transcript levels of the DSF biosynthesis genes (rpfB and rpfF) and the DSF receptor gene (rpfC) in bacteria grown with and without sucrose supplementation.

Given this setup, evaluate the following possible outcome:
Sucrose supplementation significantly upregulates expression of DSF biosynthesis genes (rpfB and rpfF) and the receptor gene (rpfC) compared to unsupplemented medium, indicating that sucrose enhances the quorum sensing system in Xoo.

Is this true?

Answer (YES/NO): NO